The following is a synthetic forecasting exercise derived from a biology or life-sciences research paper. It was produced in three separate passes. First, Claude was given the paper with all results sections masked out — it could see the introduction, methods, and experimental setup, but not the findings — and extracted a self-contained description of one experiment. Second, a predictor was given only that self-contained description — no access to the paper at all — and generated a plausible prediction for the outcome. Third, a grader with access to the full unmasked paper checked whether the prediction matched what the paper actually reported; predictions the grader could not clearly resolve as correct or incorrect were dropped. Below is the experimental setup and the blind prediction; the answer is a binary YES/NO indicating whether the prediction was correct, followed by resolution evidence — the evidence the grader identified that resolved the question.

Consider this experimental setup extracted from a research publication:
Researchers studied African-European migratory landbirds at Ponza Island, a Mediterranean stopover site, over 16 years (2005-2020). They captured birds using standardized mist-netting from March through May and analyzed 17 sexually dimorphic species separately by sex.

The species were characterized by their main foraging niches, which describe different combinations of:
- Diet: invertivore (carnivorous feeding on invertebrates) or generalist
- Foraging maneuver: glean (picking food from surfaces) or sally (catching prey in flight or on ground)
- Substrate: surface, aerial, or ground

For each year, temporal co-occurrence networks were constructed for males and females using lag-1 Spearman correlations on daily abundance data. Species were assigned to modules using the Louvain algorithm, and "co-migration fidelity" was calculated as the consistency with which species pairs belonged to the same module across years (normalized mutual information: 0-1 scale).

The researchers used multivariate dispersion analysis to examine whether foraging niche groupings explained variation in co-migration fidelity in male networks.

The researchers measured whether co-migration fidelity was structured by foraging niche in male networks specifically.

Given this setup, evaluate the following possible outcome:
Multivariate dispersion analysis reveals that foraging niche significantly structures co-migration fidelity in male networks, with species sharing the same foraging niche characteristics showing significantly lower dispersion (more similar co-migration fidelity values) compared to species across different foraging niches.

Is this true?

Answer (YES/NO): NO